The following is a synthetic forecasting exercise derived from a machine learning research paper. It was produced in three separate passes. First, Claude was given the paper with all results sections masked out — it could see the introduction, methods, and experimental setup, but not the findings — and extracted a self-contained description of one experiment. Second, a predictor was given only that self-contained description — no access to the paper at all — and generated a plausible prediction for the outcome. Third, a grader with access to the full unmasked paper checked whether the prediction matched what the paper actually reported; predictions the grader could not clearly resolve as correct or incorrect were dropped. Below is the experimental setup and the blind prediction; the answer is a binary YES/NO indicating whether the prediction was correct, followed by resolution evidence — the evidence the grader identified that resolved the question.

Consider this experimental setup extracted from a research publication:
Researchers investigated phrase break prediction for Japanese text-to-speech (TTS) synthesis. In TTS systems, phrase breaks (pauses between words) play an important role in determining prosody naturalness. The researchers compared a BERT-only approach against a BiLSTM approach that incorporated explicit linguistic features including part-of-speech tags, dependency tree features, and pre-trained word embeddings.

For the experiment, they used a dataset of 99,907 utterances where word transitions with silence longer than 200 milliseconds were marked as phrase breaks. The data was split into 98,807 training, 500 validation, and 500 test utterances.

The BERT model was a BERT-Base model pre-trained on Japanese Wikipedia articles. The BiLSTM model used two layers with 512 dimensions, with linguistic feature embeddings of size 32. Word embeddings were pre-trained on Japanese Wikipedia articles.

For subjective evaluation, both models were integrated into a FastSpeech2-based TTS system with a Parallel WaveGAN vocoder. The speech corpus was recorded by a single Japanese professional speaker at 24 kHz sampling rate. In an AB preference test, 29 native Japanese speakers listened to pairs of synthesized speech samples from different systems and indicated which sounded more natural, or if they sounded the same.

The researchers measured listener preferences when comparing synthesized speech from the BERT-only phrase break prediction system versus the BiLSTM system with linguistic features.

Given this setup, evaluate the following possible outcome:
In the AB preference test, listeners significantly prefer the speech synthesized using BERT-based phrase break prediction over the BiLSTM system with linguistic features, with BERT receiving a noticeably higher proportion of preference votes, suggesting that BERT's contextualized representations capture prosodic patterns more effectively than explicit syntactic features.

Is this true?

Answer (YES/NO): YES